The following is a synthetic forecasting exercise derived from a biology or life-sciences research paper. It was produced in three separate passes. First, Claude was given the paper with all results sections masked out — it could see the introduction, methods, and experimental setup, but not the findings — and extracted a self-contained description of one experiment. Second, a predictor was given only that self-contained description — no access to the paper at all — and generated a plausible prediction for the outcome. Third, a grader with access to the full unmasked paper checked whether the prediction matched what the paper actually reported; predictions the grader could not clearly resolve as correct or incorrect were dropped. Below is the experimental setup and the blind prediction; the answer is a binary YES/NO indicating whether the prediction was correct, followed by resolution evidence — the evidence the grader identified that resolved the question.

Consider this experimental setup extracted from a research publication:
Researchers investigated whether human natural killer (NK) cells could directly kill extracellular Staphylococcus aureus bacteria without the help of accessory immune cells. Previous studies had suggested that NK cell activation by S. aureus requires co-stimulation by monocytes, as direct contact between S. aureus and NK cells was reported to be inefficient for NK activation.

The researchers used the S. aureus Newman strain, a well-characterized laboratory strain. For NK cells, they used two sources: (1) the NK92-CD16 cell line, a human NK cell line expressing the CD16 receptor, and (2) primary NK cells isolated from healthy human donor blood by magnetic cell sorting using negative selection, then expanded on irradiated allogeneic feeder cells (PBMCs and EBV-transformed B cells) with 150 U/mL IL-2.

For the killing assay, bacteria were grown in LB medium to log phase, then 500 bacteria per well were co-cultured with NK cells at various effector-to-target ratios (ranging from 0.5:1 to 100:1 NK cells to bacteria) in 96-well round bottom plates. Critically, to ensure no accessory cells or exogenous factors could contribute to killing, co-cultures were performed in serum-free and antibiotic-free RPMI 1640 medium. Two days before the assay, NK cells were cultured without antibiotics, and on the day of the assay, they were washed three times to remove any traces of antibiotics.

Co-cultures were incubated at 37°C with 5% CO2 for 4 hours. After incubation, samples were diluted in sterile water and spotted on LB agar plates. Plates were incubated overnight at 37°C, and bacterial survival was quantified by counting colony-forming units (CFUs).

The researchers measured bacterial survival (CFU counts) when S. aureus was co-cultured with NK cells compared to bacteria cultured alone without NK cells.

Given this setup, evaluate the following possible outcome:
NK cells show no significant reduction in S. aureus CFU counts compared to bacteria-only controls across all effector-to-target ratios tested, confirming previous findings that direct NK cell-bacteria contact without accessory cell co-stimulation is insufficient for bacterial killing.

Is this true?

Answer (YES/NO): NO